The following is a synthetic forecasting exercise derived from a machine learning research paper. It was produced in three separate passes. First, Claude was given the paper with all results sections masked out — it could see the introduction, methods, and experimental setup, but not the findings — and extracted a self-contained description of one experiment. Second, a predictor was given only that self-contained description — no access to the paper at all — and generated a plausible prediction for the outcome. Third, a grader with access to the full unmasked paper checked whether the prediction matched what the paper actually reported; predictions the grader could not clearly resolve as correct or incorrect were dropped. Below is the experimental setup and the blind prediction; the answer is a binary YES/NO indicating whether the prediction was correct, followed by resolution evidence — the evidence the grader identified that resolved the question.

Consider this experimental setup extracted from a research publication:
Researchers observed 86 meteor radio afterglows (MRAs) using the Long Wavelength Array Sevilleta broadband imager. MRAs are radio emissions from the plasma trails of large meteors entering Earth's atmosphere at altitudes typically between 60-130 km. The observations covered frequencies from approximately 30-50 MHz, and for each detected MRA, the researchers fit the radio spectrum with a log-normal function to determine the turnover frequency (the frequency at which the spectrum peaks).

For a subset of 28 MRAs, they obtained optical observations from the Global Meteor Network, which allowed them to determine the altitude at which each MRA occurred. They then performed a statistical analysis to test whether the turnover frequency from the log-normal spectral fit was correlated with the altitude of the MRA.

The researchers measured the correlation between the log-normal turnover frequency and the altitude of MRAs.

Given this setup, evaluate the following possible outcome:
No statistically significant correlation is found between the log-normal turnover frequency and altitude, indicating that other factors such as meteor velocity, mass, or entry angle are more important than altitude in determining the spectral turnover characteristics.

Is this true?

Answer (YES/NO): NO